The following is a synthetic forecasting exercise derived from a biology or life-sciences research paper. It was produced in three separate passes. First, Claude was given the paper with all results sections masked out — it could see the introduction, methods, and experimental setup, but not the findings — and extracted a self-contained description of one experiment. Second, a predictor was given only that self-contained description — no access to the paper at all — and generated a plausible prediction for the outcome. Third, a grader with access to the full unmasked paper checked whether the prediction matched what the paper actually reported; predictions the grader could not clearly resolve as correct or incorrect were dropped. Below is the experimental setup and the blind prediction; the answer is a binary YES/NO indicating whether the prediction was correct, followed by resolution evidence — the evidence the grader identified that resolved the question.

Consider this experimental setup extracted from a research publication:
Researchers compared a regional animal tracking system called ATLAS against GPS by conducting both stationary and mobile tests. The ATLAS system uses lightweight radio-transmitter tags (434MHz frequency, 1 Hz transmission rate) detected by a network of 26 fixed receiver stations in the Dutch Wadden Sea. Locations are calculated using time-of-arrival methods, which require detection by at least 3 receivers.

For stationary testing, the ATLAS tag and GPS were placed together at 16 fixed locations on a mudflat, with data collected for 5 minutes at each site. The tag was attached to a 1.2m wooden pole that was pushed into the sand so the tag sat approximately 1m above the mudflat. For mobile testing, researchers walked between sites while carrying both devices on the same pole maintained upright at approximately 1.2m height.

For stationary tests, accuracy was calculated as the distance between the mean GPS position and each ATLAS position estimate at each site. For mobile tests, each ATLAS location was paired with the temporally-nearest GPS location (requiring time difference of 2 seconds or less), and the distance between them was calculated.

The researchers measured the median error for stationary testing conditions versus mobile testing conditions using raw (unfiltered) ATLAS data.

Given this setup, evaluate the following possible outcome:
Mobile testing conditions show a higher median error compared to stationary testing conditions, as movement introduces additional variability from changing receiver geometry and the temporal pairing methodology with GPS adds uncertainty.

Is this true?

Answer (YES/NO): YES